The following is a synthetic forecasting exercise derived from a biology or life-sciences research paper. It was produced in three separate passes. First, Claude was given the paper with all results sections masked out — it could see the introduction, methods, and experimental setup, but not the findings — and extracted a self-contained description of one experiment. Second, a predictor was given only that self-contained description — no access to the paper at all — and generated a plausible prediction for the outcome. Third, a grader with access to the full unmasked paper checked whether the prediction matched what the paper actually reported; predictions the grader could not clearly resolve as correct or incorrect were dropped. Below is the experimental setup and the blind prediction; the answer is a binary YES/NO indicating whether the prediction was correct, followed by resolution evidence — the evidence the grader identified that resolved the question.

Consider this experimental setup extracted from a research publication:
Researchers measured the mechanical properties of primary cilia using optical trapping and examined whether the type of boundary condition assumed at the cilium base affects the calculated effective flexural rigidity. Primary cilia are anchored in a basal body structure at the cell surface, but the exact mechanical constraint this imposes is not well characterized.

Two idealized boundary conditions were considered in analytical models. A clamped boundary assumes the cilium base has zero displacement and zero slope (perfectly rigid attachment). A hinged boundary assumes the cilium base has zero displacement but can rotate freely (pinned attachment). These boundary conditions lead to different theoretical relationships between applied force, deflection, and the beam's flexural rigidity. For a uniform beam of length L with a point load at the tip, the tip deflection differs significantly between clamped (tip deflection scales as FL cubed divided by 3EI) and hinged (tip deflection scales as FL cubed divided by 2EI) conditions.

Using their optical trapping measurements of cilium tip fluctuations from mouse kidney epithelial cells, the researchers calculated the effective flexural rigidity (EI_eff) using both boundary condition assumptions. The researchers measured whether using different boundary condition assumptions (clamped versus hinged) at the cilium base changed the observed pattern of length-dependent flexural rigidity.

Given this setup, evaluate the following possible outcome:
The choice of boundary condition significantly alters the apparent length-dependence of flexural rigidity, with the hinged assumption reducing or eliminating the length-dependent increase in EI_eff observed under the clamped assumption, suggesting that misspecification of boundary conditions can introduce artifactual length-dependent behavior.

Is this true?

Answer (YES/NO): NO